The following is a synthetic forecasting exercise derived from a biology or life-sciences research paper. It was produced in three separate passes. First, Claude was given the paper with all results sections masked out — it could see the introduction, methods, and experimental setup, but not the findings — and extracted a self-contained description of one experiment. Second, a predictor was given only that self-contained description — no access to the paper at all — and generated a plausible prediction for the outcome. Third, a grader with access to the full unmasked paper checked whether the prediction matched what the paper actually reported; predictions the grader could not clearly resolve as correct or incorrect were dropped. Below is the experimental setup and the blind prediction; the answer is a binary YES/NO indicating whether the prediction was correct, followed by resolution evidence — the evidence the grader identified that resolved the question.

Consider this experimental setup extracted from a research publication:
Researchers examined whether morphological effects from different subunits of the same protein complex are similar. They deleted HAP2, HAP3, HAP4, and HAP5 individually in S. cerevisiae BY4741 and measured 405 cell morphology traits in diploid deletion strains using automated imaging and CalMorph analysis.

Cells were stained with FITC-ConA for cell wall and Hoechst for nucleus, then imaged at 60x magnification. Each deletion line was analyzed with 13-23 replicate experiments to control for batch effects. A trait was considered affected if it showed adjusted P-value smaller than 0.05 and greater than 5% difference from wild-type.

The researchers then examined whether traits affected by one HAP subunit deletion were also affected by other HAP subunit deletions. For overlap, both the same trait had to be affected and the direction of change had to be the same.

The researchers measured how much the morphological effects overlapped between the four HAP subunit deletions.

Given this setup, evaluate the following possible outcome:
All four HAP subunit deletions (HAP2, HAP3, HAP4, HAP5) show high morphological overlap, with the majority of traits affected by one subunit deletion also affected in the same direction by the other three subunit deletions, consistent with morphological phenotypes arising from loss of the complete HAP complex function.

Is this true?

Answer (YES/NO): NO